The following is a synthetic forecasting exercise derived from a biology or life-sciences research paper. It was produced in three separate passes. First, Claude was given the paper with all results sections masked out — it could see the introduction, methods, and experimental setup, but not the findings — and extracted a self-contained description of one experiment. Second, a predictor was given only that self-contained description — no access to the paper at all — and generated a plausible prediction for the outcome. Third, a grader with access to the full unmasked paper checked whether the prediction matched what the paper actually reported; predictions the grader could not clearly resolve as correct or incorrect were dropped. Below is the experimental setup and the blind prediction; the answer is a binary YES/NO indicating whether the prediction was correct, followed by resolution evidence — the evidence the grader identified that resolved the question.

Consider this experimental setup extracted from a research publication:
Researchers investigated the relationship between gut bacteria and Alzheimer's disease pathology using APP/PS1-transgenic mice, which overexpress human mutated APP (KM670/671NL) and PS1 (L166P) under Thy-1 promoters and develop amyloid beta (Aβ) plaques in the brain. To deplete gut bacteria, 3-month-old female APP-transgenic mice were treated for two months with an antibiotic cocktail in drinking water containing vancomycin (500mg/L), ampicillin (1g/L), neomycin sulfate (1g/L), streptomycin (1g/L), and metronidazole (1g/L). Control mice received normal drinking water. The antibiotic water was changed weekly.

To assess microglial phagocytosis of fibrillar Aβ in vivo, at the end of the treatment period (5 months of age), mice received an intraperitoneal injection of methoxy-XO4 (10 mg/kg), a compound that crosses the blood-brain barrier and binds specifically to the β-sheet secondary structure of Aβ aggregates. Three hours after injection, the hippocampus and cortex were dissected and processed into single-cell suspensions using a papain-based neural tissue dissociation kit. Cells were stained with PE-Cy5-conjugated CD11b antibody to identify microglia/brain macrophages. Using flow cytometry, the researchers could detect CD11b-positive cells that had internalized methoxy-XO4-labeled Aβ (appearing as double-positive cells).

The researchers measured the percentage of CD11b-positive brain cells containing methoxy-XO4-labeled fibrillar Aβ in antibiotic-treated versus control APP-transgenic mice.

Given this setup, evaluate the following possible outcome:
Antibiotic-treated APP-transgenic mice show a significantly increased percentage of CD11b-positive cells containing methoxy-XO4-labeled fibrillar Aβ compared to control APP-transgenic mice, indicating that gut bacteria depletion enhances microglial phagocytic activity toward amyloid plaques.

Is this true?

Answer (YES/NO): NO